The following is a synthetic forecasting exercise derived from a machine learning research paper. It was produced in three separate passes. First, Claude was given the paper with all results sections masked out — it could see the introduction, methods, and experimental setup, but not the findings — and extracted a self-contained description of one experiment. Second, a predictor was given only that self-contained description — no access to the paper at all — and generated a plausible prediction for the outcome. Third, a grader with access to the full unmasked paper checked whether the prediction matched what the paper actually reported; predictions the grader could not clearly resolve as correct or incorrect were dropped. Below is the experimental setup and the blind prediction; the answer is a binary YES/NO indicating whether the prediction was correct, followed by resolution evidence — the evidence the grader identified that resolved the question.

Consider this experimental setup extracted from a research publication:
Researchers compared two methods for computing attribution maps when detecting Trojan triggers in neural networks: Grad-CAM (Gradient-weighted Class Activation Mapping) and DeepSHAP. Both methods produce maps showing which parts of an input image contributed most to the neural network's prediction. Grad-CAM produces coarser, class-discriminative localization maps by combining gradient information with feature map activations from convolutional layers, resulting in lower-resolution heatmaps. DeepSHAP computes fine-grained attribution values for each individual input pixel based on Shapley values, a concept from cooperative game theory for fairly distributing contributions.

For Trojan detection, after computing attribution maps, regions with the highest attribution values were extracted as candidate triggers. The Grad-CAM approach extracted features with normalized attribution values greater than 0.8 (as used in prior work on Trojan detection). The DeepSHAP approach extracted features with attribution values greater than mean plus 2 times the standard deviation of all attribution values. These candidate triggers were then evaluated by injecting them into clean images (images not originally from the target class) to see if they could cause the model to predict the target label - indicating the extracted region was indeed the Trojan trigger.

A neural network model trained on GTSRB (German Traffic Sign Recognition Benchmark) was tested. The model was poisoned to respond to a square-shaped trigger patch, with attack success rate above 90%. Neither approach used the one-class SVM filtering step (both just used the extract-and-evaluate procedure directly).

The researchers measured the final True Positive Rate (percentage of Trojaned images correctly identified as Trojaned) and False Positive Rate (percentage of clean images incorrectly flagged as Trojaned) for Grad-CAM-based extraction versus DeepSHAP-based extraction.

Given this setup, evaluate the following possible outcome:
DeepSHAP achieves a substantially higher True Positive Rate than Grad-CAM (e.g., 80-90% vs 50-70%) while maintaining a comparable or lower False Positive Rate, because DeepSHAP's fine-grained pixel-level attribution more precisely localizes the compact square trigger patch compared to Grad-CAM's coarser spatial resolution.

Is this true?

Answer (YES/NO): YES